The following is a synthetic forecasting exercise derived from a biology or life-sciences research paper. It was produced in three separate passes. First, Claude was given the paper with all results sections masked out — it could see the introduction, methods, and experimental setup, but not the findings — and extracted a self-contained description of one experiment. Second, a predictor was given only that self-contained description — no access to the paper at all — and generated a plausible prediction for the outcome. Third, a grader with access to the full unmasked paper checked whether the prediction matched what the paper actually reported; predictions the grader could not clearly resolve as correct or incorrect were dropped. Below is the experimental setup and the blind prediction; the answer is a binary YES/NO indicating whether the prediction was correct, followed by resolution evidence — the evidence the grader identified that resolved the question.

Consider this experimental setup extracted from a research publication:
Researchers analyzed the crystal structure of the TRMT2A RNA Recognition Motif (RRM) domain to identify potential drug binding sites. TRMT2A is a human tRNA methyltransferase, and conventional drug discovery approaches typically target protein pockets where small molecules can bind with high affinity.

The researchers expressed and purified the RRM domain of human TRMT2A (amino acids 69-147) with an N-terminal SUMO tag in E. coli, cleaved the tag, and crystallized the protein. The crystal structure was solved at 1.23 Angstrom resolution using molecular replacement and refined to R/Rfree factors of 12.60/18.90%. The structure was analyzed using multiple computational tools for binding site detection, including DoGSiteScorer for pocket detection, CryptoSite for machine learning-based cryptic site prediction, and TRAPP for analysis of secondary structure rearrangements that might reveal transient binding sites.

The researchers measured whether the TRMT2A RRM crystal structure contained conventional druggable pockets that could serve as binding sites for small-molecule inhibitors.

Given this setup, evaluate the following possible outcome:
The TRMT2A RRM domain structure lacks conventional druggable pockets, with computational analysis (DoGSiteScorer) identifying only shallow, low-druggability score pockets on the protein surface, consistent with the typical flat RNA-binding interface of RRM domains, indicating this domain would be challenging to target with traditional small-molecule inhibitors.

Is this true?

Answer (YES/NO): YES